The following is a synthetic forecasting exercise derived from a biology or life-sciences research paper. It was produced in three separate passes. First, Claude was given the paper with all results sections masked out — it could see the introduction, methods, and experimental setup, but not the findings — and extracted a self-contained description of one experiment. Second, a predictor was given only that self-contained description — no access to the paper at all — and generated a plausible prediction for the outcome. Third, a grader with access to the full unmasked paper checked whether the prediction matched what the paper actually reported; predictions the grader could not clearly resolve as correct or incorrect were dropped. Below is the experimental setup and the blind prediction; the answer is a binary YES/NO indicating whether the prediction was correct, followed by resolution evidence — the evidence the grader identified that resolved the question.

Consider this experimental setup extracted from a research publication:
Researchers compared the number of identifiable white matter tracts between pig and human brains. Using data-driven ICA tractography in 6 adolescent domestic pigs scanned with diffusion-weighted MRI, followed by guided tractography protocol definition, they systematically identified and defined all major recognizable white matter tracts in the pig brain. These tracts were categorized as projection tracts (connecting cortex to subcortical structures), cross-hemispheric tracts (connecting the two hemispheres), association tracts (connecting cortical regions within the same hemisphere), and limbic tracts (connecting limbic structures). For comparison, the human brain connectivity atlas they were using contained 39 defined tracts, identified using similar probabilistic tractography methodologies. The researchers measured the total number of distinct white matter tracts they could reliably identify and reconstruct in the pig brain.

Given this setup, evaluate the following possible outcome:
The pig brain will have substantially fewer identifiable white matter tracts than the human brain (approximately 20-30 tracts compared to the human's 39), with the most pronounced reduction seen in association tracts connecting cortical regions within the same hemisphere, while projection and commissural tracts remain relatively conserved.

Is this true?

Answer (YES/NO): YES